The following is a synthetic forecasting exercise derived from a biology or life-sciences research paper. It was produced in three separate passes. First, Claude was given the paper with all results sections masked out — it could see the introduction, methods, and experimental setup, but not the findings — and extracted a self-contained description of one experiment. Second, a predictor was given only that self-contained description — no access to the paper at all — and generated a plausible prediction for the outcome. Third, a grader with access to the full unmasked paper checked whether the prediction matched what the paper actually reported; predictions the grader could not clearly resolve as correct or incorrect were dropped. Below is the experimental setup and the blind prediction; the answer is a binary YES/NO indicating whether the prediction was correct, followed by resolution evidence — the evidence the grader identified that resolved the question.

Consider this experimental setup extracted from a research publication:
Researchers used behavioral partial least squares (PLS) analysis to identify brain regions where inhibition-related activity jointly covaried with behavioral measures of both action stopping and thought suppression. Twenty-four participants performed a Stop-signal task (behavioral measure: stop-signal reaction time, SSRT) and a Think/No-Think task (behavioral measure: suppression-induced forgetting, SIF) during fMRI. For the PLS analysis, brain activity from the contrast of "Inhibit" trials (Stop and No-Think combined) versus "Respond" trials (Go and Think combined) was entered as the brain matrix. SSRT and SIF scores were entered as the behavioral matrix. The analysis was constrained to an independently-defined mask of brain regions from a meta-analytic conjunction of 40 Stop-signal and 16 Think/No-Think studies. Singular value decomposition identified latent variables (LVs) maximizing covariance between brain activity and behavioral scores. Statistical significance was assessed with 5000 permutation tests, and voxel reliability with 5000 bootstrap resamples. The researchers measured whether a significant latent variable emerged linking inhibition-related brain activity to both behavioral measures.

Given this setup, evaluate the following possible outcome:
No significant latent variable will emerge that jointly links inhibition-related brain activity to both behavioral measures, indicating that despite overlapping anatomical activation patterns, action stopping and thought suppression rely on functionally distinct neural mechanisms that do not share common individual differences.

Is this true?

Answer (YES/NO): NO